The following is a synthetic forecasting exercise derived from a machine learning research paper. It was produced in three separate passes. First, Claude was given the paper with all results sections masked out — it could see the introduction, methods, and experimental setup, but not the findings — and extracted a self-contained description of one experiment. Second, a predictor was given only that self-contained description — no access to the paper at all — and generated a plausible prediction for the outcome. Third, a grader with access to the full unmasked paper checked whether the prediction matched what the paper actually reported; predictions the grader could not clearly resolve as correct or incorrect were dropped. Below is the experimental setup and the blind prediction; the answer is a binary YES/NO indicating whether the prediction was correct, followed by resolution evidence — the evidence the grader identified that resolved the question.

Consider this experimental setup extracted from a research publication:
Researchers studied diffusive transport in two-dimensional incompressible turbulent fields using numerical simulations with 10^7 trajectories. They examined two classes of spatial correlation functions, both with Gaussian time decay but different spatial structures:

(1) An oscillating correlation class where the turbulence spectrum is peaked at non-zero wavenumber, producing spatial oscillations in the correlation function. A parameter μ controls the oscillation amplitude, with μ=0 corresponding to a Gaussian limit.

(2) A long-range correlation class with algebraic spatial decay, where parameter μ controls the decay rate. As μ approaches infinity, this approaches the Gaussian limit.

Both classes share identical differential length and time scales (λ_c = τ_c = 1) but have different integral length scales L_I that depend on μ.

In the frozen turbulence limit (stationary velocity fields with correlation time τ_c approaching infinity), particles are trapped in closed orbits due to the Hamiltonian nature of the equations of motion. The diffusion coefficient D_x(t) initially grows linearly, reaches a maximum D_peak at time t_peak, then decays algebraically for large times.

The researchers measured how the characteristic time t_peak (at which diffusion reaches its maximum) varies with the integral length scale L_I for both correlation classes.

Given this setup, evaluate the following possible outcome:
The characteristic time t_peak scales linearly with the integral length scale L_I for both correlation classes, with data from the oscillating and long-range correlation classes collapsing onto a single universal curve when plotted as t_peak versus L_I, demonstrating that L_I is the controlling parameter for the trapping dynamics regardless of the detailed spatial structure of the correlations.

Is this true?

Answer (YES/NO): NO